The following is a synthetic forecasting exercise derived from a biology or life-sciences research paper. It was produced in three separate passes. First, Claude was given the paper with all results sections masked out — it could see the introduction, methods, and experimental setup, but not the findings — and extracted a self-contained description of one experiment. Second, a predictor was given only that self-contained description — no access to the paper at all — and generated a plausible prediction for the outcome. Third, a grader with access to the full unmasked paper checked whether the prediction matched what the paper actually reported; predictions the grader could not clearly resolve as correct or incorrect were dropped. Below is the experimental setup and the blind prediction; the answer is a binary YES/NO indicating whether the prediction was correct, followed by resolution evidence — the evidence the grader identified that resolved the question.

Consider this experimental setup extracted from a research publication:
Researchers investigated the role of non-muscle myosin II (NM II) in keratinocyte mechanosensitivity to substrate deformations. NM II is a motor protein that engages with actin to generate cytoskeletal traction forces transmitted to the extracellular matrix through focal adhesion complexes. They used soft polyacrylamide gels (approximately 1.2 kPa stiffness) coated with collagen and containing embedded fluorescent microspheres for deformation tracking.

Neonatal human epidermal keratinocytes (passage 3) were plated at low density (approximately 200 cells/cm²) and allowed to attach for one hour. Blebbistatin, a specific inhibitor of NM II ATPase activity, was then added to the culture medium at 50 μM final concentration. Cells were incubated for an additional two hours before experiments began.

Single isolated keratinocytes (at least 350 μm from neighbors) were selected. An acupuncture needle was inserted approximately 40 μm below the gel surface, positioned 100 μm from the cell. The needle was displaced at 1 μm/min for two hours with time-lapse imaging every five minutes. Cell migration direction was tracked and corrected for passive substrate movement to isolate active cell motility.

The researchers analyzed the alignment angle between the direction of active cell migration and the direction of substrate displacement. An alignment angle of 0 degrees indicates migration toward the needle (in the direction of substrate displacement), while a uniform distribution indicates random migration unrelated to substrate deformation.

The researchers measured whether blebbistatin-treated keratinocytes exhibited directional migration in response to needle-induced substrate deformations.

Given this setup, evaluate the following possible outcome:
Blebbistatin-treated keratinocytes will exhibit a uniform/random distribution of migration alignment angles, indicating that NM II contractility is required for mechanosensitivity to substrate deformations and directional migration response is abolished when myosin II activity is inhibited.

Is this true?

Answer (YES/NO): YES